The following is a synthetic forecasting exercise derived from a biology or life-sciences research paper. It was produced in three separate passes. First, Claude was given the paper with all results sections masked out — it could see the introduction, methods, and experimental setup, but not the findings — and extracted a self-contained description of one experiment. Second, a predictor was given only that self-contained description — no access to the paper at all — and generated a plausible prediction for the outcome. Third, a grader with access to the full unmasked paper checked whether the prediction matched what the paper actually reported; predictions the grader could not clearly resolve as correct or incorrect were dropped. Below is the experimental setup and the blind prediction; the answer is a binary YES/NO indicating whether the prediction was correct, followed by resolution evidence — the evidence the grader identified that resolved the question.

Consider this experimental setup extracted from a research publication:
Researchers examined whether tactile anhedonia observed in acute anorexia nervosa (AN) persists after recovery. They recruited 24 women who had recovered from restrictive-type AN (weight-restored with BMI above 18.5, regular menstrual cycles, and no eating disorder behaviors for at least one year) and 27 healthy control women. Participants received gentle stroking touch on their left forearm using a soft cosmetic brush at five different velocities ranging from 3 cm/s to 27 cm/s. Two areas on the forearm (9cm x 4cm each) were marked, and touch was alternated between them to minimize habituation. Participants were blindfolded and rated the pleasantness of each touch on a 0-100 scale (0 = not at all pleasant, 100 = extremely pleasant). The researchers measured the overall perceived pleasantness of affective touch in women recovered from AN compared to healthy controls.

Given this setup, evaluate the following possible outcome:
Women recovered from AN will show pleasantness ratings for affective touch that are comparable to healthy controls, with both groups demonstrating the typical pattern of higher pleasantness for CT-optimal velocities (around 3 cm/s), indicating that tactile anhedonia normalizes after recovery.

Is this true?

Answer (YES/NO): NO